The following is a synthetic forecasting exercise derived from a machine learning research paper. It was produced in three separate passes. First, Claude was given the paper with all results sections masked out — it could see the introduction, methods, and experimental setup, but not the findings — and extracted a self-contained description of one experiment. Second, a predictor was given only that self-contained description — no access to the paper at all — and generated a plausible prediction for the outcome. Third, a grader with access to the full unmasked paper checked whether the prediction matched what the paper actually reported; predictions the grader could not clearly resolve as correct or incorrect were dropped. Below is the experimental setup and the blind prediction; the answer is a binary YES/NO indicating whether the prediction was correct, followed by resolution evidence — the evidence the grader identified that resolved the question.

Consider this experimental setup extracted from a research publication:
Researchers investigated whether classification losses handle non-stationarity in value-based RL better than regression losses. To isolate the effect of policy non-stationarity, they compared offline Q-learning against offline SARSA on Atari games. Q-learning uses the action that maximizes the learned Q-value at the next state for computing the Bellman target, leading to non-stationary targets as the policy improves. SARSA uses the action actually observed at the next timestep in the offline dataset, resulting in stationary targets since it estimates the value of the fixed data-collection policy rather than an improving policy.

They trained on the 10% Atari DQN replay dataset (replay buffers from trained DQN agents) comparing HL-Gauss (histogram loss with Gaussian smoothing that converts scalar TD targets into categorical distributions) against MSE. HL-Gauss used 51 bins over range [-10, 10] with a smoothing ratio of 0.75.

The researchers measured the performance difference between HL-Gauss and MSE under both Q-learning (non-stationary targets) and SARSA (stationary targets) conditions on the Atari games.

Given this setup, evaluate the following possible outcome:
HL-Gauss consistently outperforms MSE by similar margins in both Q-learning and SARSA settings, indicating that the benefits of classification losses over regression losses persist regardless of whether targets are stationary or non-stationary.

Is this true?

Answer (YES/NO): NO